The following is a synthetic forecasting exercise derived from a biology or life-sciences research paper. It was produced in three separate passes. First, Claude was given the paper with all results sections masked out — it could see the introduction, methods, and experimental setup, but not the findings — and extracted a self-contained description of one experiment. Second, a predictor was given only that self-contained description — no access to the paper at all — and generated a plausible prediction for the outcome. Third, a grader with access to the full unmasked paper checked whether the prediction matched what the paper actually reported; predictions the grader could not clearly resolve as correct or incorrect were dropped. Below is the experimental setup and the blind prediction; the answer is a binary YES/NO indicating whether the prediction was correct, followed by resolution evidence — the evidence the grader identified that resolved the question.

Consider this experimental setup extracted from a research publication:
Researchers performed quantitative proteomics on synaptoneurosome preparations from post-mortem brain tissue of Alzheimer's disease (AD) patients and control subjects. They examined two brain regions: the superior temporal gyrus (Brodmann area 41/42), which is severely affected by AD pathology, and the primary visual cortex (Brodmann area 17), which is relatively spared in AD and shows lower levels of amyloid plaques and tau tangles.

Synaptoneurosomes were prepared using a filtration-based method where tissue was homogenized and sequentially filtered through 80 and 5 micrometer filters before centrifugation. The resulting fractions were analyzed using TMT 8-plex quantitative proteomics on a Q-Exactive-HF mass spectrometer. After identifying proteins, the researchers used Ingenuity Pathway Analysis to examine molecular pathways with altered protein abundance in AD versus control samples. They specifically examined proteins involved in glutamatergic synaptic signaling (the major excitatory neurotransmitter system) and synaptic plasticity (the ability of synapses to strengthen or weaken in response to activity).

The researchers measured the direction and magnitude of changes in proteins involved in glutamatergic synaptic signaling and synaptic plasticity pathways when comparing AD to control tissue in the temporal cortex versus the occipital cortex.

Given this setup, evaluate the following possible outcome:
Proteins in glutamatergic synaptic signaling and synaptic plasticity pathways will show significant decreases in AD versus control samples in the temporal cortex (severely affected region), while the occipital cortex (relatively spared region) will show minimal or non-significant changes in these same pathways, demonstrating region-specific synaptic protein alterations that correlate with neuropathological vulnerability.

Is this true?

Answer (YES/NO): NO